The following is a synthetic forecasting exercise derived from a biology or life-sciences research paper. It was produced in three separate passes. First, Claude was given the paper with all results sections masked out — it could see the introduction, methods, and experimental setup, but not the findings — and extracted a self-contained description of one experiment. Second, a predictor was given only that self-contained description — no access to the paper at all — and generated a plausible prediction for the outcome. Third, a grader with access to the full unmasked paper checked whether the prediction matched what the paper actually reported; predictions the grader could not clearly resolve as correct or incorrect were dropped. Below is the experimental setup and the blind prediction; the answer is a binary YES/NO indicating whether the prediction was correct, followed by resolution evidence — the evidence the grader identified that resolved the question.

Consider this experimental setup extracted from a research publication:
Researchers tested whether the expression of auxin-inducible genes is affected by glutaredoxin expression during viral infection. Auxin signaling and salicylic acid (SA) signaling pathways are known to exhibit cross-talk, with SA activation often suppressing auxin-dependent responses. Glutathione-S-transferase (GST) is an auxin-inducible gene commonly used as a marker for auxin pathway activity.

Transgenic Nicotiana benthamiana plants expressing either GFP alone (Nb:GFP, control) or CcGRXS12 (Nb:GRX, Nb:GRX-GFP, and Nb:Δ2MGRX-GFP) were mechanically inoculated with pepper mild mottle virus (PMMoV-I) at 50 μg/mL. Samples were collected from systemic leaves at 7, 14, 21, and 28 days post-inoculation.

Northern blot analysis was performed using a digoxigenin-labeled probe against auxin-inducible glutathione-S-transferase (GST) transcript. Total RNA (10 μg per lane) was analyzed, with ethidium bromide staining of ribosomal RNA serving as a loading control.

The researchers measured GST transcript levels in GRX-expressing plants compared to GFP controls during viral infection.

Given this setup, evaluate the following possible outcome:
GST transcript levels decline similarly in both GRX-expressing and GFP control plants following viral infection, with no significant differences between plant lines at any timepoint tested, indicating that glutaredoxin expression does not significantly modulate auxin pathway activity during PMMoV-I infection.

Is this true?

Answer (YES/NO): NO